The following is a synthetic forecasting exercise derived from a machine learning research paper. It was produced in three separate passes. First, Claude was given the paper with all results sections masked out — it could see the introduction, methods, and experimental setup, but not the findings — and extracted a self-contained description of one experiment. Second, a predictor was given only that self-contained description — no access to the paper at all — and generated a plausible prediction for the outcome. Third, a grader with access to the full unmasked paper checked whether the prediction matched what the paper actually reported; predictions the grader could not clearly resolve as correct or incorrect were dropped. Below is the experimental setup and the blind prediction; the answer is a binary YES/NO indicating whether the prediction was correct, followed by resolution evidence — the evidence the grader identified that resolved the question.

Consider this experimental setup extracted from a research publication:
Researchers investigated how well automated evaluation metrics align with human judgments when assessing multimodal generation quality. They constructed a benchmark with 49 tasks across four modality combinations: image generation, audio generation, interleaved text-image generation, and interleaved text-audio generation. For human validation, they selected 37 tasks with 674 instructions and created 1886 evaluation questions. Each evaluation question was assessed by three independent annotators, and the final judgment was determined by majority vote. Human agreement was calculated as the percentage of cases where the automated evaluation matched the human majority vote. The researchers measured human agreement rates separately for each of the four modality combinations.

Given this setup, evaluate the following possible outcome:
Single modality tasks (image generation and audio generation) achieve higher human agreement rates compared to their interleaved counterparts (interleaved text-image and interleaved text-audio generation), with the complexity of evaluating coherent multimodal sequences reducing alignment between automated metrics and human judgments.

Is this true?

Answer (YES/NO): NO